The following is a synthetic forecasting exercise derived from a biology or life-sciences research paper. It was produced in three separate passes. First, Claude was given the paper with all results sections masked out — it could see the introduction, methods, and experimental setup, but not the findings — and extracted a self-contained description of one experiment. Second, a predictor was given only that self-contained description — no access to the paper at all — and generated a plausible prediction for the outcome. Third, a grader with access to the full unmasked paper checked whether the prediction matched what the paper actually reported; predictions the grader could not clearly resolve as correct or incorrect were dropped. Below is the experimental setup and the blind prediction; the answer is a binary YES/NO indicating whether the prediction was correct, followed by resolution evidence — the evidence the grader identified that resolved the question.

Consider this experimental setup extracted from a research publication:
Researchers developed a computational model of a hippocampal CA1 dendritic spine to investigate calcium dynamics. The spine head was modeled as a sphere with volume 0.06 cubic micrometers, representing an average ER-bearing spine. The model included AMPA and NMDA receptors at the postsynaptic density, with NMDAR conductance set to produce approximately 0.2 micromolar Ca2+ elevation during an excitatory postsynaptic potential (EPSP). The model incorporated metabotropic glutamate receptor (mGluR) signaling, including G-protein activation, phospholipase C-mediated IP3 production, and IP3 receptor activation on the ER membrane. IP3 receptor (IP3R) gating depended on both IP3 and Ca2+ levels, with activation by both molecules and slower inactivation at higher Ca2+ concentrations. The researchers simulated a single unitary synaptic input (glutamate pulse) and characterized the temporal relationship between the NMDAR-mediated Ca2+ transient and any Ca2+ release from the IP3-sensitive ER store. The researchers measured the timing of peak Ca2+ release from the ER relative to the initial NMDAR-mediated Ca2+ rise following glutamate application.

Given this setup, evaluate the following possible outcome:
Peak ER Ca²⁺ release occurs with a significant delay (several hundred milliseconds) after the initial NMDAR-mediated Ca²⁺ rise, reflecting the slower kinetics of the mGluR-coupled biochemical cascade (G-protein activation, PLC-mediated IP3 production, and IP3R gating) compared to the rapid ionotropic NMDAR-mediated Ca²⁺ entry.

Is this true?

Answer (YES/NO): YES